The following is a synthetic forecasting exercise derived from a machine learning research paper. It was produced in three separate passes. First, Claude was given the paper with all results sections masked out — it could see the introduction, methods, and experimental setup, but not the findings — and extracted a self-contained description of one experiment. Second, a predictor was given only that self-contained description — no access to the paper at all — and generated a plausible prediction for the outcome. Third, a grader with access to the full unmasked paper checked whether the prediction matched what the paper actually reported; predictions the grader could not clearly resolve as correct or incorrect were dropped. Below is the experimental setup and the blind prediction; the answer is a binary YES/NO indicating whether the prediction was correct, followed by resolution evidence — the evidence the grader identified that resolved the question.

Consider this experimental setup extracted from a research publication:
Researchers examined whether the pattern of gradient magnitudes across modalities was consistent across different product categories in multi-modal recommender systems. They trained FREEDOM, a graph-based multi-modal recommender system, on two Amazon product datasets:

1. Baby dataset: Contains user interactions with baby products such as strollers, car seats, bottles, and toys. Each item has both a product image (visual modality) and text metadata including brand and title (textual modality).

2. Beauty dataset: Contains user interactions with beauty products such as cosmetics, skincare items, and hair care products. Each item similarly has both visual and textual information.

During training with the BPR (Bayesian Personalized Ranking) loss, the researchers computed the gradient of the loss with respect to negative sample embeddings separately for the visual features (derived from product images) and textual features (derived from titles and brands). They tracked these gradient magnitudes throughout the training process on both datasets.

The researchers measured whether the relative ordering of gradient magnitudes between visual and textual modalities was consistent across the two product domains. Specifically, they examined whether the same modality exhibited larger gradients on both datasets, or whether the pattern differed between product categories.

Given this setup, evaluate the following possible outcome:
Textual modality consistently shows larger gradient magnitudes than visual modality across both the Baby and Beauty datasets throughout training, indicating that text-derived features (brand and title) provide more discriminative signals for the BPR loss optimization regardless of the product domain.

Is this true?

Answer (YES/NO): NO